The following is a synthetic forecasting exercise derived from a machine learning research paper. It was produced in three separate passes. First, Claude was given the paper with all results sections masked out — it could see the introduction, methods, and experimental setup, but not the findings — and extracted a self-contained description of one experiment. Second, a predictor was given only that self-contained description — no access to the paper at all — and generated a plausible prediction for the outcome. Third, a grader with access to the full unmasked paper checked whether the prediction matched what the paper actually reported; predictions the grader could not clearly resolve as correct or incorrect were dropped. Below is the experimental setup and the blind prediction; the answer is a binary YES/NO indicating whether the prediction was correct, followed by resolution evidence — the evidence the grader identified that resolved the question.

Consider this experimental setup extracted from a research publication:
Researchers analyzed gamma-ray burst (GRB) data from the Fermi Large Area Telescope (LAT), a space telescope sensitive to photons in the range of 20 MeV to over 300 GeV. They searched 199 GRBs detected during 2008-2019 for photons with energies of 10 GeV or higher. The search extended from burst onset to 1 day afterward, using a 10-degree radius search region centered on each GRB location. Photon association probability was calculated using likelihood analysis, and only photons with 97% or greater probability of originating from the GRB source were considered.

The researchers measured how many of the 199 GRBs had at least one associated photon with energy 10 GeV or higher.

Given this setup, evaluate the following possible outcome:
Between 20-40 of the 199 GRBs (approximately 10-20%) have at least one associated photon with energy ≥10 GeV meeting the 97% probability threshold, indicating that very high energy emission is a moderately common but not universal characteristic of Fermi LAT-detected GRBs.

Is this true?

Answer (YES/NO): YES